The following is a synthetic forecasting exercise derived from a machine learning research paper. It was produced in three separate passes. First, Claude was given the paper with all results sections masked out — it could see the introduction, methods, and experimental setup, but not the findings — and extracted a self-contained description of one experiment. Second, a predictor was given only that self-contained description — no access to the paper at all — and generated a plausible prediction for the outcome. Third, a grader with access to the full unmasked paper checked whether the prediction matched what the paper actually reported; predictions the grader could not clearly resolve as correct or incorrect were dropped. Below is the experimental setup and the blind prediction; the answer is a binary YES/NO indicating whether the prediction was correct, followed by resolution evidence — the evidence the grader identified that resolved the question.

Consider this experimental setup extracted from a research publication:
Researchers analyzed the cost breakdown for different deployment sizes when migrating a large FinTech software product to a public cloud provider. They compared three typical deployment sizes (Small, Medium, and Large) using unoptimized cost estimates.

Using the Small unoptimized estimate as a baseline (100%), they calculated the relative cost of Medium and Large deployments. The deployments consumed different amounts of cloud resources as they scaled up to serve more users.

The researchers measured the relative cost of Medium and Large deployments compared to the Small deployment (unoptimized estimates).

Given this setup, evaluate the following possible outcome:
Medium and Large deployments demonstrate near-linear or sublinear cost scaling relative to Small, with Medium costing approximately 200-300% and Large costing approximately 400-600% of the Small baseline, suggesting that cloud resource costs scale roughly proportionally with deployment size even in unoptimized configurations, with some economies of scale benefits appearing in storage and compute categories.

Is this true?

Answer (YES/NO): NO